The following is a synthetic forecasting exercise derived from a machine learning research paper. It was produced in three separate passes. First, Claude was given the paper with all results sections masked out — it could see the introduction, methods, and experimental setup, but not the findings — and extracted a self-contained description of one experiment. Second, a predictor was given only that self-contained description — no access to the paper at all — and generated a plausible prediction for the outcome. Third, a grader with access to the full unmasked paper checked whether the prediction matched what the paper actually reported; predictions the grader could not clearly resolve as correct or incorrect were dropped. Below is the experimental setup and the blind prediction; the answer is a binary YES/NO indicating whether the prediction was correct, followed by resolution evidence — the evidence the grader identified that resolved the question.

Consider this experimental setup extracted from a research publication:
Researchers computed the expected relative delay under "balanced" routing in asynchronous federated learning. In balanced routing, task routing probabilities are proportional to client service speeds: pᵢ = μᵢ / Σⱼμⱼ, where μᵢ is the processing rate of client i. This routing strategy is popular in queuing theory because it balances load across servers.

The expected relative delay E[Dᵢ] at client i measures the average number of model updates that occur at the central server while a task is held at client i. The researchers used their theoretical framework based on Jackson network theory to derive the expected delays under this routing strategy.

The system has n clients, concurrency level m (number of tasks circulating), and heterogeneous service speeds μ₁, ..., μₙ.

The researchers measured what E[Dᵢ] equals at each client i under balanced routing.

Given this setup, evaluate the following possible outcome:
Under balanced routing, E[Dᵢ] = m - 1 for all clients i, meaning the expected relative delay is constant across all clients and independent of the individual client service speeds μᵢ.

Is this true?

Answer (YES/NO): NO